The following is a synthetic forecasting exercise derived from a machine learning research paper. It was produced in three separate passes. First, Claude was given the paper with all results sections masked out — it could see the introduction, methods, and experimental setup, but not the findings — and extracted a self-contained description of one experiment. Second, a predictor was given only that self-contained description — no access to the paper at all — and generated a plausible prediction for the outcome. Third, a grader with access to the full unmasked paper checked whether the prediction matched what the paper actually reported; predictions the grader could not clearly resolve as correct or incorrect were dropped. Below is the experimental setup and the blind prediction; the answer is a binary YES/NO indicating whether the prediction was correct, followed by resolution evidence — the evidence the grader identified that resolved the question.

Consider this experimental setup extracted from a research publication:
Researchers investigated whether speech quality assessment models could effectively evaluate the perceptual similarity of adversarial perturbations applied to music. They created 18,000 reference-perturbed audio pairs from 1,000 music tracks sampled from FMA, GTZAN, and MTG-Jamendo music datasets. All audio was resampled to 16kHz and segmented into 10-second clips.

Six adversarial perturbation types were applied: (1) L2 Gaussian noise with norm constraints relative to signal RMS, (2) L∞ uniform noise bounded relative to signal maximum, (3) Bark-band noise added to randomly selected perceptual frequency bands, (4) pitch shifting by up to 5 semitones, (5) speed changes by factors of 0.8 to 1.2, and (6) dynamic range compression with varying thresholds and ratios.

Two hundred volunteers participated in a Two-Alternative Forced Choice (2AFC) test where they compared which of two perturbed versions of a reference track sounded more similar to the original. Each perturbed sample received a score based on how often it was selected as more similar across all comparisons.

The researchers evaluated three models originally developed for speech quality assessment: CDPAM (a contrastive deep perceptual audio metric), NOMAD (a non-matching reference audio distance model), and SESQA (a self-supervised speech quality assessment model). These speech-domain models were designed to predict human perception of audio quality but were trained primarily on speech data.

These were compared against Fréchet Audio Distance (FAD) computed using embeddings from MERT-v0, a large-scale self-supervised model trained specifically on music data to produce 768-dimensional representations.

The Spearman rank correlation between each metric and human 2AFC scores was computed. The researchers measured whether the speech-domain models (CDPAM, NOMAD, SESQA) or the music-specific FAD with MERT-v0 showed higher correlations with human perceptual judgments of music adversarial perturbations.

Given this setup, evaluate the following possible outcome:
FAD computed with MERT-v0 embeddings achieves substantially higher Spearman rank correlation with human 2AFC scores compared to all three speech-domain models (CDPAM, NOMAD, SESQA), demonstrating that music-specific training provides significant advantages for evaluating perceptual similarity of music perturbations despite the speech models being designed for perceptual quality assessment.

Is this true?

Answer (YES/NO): YES